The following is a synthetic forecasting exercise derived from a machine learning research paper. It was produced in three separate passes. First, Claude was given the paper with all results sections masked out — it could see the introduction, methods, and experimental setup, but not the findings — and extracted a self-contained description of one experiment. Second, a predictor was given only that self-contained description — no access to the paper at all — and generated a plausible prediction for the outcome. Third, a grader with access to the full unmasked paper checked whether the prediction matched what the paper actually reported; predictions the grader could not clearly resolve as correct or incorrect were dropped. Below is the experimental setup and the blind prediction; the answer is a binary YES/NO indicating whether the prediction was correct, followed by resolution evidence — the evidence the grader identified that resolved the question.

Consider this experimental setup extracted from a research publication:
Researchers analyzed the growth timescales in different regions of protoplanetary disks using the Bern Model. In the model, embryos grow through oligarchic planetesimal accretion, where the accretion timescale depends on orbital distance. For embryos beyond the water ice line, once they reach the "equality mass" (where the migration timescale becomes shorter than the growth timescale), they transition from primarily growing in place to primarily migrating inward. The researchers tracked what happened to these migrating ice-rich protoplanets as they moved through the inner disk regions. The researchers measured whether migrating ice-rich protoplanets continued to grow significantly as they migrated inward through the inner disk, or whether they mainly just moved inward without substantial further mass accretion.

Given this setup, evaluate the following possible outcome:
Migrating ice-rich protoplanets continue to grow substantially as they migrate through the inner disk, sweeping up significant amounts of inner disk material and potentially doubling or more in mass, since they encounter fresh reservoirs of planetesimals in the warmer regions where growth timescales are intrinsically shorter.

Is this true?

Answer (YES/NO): NO